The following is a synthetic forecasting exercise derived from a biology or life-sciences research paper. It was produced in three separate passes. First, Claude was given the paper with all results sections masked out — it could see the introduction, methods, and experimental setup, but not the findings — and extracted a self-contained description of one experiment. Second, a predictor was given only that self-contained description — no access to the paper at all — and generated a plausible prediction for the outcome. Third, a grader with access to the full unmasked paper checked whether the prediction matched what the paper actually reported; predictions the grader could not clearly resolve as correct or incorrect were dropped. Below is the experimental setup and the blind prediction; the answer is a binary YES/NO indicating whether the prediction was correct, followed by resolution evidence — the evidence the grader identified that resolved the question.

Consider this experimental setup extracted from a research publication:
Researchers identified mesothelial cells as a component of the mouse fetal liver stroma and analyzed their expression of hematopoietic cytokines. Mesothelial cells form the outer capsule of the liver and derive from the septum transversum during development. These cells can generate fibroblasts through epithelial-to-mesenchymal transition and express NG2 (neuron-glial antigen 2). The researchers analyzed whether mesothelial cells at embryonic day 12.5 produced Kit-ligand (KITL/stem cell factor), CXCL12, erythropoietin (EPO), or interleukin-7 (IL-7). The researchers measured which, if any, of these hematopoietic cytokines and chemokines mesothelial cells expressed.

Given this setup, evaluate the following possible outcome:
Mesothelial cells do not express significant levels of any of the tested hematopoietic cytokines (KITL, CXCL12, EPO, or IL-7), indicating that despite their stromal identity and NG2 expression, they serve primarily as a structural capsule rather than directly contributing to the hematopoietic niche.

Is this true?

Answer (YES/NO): NO